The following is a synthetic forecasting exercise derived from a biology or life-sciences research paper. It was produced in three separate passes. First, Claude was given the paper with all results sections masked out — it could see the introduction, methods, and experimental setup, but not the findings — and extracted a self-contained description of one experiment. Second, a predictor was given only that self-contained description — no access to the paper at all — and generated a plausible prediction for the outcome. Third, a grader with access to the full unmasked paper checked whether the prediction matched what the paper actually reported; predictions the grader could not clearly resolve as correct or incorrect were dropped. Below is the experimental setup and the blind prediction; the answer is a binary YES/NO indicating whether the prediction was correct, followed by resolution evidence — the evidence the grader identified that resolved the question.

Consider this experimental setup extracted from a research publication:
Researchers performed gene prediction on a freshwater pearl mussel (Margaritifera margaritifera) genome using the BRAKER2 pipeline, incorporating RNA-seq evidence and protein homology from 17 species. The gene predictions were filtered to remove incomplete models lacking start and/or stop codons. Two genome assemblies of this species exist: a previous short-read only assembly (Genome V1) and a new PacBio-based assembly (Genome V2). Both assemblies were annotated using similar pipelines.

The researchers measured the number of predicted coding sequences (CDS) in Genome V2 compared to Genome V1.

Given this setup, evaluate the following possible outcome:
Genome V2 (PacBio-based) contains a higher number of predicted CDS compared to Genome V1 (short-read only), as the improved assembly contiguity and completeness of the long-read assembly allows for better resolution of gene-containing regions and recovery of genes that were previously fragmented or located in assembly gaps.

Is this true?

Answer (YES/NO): YES